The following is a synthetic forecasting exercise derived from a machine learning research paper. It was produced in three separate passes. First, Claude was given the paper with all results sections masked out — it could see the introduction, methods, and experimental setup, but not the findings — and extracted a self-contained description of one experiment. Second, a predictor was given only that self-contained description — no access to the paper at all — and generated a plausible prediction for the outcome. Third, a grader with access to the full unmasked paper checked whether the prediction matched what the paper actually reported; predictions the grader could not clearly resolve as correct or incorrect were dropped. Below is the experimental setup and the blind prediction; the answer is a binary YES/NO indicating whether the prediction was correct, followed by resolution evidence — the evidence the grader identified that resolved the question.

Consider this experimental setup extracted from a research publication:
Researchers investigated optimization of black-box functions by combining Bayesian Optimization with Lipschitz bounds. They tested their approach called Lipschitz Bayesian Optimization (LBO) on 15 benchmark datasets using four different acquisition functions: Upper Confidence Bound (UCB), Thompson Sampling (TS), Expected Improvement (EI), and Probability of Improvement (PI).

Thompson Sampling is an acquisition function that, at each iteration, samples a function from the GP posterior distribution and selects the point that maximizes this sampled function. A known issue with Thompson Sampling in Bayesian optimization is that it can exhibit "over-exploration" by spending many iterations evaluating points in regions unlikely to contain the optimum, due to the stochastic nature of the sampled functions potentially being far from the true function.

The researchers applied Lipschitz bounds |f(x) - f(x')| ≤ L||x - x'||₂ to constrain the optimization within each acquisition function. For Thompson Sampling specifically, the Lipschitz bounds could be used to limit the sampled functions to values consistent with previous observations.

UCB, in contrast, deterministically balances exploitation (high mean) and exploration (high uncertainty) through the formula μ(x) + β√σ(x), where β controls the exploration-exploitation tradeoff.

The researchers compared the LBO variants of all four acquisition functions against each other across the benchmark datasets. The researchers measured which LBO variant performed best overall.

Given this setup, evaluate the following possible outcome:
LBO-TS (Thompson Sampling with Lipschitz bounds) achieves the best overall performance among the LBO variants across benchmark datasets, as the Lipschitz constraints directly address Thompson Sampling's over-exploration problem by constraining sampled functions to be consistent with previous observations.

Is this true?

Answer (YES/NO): YES